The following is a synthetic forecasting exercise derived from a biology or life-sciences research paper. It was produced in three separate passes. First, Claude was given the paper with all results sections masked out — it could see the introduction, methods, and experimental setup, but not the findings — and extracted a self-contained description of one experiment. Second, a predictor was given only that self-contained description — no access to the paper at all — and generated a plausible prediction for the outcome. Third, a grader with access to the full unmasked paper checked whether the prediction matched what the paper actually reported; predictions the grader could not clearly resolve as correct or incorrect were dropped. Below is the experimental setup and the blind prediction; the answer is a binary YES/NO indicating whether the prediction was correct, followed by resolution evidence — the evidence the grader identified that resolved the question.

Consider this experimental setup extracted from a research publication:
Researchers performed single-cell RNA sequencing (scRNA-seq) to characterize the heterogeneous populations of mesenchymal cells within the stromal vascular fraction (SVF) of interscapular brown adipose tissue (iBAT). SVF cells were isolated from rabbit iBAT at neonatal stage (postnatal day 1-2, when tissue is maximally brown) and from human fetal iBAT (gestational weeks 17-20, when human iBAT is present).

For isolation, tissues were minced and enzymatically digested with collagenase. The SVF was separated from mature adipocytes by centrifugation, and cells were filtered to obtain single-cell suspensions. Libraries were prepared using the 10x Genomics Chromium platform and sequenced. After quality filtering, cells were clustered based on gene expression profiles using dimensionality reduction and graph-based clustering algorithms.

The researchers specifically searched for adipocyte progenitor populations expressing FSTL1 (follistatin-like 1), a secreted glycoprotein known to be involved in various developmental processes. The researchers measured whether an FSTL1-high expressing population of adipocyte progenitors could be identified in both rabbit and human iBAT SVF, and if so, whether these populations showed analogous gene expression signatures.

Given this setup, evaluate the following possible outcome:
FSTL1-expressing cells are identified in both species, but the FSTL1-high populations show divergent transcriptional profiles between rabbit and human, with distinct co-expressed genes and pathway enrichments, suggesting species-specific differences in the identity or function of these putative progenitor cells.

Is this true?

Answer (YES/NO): NO